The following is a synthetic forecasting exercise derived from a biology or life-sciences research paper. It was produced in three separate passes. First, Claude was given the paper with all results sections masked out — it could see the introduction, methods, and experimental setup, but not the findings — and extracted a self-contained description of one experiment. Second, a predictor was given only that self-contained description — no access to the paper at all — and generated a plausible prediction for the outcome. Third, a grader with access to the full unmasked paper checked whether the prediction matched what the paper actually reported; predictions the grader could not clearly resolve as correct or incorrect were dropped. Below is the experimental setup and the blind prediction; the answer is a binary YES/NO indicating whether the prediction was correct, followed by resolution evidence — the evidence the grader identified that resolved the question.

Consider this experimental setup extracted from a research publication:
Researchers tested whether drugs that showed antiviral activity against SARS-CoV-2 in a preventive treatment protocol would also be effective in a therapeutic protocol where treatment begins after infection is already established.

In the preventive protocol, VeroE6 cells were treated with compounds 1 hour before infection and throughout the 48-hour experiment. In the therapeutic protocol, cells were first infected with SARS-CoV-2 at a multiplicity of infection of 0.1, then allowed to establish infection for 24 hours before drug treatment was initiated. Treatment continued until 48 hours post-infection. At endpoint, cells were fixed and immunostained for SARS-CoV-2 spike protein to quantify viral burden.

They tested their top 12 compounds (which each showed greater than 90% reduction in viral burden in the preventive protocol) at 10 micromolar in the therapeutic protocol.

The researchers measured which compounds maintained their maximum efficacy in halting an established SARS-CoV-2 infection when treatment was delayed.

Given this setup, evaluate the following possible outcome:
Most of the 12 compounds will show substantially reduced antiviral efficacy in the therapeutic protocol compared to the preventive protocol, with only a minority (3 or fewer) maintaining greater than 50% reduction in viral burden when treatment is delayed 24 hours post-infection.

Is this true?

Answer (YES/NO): NO